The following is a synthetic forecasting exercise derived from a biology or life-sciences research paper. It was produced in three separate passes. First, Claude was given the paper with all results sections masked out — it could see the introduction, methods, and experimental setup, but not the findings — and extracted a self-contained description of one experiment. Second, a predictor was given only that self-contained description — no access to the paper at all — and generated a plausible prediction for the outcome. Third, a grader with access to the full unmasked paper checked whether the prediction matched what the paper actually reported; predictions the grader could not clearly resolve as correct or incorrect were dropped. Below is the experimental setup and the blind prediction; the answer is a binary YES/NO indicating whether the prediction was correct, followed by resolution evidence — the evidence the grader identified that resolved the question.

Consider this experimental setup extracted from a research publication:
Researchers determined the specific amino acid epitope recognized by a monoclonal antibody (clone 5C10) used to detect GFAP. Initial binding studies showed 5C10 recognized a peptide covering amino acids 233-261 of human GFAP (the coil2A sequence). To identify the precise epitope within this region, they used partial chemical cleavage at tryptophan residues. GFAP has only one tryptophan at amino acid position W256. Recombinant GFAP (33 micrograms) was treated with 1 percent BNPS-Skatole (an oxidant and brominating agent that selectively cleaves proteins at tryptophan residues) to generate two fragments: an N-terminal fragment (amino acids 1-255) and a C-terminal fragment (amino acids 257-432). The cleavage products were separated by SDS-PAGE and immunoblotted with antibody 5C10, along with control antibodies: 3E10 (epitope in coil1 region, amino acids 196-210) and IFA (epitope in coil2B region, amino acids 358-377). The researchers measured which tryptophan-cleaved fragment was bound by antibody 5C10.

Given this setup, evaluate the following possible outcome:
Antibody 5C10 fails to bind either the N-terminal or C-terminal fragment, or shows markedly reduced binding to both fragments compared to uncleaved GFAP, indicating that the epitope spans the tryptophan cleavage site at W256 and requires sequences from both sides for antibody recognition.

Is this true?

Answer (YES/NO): NO